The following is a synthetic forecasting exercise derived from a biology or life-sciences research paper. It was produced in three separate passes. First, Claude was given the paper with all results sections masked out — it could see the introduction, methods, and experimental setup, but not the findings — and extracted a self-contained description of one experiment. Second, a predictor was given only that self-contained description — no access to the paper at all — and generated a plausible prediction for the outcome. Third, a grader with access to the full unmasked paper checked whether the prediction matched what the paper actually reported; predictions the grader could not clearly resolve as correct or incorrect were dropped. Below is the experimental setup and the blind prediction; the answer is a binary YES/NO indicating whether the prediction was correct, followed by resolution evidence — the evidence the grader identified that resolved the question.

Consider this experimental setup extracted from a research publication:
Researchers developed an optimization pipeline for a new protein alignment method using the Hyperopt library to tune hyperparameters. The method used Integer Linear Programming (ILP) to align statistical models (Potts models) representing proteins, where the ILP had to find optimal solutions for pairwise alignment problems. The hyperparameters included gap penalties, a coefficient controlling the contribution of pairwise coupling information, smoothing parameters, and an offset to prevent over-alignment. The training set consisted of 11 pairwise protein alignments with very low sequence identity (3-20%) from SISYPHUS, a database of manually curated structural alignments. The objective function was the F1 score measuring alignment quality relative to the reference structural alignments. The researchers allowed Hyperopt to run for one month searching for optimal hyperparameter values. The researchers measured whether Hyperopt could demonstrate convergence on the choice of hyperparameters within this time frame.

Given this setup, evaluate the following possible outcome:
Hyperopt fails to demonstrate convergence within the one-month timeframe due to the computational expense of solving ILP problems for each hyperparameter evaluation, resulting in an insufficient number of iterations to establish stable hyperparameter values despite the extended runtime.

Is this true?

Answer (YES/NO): YES